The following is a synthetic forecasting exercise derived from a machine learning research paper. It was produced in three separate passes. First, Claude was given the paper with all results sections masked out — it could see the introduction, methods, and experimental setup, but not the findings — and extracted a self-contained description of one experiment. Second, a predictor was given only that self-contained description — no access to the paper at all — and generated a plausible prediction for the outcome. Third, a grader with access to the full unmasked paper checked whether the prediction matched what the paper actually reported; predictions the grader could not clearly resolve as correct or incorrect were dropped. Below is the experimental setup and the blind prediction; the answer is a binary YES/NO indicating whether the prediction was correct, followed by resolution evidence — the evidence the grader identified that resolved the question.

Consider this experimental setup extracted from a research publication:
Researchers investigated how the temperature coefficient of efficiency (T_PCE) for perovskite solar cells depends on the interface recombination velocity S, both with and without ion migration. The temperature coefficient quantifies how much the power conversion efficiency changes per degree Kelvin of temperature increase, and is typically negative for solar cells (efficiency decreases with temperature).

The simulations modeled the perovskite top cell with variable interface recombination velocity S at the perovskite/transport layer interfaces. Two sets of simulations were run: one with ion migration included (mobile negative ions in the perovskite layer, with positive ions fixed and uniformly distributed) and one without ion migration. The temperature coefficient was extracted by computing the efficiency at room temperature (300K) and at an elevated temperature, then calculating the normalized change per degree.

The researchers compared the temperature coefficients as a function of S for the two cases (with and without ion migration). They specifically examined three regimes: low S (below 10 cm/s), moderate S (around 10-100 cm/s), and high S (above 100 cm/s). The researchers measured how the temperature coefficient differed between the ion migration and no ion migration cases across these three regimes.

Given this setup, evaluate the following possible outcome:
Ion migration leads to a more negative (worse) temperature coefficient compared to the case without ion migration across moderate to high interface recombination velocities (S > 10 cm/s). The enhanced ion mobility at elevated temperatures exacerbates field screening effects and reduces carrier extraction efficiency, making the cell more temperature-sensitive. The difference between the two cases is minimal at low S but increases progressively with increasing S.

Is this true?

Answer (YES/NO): NO